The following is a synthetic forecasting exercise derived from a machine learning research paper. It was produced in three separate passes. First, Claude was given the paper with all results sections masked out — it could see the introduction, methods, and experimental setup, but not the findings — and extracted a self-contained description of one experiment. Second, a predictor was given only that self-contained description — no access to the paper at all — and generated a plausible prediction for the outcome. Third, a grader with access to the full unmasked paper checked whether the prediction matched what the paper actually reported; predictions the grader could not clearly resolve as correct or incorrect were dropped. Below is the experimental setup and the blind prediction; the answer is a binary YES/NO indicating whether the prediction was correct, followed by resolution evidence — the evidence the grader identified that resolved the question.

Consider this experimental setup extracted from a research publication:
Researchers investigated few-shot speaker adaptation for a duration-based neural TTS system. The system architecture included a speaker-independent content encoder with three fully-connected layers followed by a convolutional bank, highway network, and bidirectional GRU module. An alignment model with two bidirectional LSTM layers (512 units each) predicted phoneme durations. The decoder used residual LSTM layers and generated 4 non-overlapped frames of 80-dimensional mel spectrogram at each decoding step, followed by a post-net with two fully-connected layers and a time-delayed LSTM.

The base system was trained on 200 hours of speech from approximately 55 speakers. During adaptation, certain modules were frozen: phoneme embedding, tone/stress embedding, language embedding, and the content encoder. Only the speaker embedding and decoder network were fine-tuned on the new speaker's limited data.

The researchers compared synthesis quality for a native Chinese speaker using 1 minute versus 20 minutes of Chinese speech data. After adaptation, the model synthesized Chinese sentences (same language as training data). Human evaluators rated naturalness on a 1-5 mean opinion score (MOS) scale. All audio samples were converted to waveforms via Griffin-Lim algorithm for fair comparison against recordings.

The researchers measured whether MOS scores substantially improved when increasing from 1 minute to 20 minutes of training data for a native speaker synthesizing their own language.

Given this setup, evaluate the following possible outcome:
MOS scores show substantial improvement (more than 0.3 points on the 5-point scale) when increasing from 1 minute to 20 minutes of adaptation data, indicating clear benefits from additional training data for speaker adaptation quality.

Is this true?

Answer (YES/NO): NO